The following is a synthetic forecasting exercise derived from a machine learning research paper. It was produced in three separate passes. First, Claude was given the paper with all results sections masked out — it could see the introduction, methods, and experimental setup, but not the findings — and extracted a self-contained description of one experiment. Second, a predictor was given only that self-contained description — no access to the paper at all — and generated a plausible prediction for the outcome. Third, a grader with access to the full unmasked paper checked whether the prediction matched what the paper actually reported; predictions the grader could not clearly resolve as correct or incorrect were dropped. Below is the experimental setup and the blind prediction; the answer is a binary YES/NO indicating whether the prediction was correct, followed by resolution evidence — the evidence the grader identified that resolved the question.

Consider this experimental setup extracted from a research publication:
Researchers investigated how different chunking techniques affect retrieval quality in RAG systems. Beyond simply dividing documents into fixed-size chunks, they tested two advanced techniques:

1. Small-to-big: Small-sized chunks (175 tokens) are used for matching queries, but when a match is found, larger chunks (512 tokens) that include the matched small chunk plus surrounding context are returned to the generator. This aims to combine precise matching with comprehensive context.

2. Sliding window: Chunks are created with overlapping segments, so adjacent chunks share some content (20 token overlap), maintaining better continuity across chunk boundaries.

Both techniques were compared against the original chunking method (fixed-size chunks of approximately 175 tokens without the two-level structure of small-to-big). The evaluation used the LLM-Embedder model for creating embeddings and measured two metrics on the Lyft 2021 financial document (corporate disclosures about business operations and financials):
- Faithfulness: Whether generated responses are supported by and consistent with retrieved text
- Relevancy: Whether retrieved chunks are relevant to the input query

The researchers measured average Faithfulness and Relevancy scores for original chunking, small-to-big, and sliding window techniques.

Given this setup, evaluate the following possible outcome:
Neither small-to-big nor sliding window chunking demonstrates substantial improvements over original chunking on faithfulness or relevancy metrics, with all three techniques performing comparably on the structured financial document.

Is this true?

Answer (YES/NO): NO